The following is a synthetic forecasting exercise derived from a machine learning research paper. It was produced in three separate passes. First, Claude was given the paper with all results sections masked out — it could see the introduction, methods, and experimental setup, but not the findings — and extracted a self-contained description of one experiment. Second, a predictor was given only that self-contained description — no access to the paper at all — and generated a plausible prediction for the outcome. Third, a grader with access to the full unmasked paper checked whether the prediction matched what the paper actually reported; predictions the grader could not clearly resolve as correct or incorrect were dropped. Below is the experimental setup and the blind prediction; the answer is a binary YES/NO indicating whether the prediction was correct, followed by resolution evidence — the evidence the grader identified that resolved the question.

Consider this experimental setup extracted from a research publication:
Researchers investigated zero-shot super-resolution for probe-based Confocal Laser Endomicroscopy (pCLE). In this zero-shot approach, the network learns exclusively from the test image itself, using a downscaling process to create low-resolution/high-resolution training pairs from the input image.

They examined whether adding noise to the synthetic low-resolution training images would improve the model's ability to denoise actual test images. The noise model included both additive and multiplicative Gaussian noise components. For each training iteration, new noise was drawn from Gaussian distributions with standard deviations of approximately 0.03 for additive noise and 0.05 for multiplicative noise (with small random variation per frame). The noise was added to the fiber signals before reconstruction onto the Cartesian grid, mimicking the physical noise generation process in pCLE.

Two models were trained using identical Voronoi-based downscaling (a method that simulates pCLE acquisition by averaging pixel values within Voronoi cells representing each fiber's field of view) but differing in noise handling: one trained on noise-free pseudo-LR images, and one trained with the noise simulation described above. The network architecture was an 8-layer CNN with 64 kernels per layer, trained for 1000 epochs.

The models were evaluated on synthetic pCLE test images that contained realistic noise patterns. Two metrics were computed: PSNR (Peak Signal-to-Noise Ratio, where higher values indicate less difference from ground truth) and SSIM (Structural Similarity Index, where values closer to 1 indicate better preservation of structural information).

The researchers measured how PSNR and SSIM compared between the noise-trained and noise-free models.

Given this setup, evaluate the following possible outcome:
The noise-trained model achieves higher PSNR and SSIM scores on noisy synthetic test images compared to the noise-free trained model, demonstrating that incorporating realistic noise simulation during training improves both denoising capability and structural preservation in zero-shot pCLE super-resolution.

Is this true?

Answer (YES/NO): NO